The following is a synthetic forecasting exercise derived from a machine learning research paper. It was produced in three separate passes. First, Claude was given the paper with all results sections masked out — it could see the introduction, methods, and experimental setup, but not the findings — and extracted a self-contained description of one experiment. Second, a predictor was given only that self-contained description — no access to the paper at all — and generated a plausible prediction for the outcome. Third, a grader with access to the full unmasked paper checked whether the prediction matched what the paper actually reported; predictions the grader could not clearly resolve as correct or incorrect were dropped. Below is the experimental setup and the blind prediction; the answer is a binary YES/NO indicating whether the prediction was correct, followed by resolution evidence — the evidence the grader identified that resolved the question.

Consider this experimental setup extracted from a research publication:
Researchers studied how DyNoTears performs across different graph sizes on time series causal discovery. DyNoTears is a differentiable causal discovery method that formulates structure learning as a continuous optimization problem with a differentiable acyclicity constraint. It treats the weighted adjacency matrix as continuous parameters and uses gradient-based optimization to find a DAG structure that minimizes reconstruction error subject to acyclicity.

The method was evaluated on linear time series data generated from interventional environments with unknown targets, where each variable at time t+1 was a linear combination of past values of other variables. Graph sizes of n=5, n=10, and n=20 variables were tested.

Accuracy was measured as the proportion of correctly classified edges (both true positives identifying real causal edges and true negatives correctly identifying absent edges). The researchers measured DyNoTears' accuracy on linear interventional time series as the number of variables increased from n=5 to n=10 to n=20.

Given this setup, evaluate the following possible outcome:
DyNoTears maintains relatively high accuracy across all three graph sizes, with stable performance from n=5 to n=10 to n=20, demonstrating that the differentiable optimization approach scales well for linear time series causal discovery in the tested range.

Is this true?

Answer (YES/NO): NO